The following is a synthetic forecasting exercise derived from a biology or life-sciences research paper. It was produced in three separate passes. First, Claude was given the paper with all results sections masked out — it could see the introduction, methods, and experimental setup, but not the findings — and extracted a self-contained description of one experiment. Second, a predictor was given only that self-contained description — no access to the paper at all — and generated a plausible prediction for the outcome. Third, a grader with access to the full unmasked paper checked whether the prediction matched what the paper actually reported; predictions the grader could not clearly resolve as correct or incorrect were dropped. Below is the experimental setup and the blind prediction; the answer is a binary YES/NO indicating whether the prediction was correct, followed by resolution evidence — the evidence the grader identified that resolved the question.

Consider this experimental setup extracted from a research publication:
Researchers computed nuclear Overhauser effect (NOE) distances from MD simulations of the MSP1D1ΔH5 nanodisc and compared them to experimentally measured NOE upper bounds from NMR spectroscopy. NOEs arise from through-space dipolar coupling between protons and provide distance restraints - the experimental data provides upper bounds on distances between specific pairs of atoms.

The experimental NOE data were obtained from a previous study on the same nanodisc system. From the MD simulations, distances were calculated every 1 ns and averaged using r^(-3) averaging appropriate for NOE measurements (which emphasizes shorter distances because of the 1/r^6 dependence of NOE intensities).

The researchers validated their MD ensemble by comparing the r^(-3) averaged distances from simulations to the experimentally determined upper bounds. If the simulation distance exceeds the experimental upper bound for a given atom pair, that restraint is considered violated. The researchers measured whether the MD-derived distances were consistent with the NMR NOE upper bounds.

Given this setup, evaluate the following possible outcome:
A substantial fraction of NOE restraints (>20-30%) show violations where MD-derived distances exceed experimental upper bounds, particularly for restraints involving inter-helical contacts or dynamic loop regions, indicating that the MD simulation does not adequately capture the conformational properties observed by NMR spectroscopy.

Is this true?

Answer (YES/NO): NO